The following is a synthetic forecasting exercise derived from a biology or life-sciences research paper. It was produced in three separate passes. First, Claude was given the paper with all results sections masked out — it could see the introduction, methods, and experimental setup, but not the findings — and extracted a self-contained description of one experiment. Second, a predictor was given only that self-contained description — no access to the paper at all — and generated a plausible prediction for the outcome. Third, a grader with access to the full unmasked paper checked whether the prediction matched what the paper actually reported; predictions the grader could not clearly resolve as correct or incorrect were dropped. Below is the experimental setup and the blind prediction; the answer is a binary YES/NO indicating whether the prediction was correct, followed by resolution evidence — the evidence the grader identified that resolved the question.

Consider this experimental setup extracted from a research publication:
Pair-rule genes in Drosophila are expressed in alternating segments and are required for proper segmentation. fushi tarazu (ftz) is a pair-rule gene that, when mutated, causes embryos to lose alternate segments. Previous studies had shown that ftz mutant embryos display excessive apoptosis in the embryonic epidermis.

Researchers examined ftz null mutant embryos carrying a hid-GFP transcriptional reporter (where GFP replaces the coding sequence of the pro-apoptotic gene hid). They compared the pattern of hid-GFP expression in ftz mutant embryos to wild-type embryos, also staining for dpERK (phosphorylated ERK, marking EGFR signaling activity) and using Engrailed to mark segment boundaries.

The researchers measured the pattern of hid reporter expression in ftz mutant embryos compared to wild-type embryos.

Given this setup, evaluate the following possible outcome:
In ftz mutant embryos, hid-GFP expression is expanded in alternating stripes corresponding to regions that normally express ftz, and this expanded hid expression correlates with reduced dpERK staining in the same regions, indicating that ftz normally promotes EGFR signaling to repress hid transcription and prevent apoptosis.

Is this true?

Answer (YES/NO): YES